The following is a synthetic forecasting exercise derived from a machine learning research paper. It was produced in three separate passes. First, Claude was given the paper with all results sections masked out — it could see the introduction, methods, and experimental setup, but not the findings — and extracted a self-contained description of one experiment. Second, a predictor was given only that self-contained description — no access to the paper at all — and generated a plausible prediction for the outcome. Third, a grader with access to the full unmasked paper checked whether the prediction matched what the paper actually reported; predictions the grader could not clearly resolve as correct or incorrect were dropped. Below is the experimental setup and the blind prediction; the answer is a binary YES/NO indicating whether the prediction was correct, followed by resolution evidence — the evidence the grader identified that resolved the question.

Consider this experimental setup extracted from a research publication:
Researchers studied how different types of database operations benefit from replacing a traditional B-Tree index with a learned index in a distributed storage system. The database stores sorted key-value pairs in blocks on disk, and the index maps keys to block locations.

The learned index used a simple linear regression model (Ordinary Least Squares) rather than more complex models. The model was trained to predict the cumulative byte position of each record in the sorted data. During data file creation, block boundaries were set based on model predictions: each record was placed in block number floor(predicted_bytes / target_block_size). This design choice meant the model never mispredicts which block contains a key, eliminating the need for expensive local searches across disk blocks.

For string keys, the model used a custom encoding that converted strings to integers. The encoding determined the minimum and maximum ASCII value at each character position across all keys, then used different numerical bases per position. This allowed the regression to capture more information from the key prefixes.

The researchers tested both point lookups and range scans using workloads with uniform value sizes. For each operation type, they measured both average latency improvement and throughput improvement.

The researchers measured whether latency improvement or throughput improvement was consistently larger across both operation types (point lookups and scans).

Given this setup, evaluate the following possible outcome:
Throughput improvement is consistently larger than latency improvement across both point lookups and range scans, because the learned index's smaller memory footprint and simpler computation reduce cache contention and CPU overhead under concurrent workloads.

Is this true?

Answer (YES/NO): YES